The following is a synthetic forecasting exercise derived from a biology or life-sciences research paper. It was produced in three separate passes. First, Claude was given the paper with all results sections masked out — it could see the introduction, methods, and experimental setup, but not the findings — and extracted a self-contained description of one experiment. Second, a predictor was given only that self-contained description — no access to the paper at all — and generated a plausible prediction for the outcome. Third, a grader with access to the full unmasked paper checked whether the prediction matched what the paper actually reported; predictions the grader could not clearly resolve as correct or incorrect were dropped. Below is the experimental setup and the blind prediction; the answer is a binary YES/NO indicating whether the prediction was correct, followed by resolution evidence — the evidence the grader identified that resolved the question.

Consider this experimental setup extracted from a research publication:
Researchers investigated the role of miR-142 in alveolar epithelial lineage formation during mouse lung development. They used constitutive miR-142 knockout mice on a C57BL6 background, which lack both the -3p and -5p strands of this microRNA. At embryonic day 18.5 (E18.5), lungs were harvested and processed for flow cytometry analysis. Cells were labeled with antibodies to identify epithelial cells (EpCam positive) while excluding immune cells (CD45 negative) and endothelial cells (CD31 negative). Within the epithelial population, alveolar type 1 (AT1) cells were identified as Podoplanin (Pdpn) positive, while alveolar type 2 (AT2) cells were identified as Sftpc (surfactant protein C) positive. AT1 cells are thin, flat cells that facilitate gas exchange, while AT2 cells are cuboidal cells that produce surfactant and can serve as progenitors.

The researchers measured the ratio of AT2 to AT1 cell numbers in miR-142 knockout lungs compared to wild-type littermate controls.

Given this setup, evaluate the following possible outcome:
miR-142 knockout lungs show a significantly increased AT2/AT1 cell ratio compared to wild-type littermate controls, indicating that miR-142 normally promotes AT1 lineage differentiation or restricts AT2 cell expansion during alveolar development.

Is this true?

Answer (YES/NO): YES